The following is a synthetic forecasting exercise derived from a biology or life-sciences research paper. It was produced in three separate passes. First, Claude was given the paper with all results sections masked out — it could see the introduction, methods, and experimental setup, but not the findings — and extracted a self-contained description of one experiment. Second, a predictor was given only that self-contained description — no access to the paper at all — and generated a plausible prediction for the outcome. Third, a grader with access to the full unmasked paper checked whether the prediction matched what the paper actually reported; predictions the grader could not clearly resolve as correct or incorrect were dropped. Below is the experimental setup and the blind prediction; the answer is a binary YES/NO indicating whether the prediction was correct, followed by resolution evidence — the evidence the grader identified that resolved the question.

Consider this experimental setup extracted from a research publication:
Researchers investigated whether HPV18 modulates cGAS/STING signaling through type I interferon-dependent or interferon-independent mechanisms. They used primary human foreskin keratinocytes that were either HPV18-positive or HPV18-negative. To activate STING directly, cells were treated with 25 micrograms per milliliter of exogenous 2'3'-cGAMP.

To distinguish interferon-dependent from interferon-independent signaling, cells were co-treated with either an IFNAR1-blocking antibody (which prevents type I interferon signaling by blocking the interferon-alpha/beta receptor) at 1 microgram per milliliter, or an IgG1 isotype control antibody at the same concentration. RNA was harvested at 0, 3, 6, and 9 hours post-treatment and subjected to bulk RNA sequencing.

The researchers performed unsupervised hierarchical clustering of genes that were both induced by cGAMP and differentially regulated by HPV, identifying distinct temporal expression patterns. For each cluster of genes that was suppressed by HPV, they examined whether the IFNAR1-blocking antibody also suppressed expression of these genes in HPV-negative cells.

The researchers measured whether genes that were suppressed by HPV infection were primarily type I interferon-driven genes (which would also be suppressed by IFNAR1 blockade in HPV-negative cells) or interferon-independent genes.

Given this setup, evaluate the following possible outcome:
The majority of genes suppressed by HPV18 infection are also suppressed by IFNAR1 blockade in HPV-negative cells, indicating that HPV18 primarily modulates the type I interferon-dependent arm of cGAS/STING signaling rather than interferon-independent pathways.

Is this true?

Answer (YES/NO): NO